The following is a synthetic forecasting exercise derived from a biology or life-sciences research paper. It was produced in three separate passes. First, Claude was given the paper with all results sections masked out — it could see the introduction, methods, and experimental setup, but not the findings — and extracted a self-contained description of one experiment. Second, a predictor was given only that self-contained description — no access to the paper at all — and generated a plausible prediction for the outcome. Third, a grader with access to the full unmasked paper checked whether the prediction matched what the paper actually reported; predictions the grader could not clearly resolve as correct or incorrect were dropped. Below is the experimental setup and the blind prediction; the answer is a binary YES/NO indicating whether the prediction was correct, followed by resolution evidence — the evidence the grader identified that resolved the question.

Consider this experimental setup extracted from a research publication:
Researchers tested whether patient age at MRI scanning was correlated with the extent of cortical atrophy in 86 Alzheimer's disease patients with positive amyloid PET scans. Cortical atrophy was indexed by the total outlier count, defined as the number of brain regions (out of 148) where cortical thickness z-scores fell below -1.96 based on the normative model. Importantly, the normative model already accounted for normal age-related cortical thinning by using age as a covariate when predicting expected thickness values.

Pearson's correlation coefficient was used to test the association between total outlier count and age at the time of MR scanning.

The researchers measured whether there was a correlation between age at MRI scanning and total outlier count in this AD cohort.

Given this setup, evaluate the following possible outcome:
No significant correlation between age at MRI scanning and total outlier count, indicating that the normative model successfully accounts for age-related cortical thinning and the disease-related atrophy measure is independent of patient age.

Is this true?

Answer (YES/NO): YES